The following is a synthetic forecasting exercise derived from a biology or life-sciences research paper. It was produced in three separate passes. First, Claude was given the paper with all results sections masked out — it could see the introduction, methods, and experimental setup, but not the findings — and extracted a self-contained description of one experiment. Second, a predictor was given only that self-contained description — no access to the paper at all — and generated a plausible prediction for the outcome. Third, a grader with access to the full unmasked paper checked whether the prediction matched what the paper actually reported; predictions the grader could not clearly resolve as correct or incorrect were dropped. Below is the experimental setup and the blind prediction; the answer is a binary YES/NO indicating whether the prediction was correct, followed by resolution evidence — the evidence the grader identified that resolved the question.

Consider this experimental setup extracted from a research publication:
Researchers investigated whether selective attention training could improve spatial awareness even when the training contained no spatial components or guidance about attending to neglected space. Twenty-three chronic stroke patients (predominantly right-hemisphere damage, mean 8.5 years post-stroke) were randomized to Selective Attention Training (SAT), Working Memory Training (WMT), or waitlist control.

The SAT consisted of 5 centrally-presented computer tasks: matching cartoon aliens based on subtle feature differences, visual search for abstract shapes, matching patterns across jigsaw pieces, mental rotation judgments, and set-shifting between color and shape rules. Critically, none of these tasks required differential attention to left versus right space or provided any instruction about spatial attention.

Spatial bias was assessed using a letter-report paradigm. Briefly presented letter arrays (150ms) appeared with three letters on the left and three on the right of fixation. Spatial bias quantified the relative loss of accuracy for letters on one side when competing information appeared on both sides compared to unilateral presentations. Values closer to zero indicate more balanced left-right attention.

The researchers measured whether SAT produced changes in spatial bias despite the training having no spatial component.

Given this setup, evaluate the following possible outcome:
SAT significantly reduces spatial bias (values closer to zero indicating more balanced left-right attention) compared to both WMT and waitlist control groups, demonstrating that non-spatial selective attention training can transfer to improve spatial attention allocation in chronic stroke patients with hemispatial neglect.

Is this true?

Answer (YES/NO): NO